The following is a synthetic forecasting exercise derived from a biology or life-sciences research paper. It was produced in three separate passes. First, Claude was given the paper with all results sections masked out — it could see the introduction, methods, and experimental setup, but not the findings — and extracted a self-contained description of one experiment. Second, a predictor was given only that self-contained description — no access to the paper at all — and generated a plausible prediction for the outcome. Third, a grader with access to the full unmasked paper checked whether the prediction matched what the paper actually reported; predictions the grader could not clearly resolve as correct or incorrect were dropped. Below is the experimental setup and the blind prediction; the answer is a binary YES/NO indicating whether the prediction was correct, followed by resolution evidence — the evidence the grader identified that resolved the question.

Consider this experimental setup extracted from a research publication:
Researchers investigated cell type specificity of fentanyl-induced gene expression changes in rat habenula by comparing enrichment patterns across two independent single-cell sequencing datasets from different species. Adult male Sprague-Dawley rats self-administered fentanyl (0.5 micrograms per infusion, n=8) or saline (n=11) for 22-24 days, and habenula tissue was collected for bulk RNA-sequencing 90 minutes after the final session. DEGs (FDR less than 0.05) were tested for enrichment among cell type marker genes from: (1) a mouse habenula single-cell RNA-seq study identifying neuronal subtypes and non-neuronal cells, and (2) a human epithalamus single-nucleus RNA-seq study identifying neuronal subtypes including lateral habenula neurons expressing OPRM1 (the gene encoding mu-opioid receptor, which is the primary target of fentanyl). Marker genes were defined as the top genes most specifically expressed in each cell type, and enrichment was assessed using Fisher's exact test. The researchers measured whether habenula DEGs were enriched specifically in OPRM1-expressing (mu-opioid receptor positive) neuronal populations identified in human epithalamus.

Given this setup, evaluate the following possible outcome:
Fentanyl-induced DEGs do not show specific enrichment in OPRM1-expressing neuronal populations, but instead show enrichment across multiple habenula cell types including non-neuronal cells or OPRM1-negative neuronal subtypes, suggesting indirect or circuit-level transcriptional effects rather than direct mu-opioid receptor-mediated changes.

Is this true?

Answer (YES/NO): YES